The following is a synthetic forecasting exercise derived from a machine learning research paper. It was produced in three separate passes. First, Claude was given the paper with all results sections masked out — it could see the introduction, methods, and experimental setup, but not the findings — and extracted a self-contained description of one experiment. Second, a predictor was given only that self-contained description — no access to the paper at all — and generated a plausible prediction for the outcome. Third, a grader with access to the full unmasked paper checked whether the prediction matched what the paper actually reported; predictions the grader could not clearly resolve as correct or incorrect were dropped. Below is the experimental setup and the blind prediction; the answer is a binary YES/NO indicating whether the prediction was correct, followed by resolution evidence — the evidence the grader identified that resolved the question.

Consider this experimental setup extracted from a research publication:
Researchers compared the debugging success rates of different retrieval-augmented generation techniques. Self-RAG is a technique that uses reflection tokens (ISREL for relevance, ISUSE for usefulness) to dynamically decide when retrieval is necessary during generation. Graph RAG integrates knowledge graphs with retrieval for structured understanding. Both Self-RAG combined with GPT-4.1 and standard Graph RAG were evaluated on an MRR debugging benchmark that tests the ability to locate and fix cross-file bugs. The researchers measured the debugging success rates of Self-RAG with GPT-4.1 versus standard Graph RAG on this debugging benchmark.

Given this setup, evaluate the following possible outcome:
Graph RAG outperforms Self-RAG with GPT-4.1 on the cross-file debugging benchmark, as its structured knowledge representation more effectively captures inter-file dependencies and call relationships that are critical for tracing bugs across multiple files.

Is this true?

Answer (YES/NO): NO